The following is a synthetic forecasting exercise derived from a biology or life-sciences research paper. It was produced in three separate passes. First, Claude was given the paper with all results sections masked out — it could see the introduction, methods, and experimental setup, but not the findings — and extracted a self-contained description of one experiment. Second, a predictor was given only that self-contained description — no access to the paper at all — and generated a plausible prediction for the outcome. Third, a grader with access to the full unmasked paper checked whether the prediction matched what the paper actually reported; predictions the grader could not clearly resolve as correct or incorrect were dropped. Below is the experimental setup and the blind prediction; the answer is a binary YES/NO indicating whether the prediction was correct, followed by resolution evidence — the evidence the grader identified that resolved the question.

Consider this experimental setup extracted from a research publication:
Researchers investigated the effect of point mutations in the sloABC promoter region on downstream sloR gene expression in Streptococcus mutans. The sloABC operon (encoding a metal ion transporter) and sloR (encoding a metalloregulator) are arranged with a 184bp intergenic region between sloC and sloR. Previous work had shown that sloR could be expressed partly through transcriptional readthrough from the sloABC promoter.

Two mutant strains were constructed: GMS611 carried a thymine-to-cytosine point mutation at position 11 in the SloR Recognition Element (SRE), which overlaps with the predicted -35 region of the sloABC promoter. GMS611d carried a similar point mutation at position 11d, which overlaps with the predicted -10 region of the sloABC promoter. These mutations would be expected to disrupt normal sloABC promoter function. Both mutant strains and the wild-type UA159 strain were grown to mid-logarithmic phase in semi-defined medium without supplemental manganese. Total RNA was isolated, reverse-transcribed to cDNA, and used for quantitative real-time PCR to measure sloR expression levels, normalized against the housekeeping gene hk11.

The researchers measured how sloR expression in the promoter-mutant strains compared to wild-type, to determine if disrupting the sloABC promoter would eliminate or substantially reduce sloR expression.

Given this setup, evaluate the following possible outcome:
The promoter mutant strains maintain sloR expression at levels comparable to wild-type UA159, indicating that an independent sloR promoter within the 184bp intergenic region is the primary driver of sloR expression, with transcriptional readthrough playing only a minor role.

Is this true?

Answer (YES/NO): NO